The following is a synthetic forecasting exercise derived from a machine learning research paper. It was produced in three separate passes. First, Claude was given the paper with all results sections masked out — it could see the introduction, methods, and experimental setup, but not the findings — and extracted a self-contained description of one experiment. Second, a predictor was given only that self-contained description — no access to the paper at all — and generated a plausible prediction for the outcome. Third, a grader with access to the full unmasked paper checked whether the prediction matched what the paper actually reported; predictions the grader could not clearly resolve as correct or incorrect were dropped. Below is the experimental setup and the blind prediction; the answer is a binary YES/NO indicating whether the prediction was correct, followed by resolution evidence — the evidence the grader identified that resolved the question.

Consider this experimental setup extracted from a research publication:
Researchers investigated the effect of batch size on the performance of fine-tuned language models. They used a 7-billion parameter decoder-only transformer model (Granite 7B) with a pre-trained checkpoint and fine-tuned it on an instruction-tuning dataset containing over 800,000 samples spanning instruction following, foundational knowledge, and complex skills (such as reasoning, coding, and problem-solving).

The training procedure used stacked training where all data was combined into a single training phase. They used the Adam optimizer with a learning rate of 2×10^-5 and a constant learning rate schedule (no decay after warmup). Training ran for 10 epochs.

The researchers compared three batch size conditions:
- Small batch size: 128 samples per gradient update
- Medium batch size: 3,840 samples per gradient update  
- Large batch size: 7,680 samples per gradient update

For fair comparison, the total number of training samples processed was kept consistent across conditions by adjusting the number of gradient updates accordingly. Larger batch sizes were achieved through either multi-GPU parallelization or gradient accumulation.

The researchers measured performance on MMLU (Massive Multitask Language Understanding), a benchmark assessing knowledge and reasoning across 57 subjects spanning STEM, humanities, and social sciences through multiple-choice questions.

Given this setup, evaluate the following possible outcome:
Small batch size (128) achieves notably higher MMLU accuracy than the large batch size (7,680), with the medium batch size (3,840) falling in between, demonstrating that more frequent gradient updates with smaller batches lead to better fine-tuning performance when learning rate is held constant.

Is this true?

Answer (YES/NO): NO